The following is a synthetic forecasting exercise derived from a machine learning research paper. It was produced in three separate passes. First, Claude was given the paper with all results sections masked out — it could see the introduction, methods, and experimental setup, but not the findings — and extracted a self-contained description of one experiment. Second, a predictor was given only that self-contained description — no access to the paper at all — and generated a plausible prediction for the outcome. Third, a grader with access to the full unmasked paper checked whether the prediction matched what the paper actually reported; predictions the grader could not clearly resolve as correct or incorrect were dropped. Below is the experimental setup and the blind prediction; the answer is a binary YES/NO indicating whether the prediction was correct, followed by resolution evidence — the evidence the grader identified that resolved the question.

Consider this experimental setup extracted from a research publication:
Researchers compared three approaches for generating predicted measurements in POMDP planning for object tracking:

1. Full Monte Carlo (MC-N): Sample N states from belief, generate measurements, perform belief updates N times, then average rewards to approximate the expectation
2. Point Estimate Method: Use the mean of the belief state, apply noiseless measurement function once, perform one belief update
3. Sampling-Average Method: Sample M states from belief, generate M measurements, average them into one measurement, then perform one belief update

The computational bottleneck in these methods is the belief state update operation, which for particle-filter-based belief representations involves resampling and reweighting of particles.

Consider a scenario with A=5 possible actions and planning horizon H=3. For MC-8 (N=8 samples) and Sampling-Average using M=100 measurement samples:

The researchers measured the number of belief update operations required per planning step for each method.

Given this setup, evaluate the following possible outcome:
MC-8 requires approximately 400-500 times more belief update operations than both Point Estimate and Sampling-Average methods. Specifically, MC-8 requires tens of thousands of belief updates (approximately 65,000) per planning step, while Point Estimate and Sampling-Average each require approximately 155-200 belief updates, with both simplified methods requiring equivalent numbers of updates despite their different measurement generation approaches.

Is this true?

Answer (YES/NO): NO